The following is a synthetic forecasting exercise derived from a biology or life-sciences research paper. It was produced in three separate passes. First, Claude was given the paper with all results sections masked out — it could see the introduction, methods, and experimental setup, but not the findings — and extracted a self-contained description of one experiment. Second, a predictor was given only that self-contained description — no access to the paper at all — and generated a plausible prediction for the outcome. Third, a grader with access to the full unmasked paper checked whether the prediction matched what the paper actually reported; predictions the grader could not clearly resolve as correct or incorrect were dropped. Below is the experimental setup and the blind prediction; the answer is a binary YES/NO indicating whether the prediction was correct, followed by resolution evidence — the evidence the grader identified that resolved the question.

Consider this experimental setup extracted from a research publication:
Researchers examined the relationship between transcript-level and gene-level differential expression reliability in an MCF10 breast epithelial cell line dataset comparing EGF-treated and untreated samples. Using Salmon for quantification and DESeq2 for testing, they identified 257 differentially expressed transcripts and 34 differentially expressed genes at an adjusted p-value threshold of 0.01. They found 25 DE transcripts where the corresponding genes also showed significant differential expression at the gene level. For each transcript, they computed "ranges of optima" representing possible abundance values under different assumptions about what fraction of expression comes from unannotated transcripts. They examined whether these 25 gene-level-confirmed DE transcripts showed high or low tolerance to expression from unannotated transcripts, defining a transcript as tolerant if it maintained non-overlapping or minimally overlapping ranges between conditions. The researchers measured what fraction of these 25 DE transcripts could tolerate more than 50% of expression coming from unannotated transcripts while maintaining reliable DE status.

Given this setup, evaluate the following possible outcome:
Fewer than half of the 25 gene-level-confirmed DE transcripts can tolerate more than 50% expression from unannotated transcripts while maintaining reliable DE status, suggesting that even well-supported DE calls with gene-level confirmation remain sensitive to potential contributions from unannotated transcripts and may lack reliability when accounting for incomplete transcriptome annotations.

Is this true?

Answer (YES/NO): NO